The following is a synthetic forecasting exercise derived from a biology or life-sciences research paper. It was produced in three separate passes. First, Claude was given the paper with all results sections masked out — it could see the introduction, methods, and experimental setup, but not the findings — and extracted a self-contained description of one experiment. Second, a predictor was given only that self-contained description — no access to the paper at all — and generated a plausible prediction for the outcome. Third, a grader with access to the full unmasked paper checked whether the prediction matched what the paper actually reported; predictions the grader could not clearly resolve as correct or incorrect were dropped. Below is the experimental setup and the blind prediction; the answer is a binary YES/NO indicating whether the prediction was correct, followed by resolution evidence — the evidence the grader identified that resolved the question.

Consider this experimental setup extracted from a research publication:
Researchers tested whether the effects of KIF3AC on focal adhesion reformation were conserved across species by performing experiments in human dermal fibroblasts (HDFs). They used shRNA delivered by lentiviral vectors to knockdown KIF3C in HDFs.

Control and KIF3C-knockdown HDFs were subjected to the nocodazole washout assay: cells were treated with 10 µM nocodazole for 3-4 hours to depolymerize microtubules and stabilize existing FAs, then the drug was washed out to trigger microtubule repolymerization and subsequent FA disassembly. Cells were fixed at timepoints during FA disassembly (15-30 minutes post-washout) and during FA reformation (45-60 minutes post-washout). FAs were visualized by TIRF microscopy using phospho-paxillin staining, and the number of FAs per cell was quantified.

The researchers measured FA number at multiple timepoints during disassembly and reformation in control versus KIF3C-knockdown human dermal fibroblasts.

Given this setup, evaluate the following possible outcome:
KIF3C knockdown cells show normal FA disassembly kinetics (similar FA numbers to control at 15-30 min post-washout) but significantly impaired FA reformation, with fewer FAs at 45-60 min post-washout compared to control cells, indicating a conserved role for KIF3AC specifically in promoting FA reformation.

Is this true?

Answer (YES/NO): NO